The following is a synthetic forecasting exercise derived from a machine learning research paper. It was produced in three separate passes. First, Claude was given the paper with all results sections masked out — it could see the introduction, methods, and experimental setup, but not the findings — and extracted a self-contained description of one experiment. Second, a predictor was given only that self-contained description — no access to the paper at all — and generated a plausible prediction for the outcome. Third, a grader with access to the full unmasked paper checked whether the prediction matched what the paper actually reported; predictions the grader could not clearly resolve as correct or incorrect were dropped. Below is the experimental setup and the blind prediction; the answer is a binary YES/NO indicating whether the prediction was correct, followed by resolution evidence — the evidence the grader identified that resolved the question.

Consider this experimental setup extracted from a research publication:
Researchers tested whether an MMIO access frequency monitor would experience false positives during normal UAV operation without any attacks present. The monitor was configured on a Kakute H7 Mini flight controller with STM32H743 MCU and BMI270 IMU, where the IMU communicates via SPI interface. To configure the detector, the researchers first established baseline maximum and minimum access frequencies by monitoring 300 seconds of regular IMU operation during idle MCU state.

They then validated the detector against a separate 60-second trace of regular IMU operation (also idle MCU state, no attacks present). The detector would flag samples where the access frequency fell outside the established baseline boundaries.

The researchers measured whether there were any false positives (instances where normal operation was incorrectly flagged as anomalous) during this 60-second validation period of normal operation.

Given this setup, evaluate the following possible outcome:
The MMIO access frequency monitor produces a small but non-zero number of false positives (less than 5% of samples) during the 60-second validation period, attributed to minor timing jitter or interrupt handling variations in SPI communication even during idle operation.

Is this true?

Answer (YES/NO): YES